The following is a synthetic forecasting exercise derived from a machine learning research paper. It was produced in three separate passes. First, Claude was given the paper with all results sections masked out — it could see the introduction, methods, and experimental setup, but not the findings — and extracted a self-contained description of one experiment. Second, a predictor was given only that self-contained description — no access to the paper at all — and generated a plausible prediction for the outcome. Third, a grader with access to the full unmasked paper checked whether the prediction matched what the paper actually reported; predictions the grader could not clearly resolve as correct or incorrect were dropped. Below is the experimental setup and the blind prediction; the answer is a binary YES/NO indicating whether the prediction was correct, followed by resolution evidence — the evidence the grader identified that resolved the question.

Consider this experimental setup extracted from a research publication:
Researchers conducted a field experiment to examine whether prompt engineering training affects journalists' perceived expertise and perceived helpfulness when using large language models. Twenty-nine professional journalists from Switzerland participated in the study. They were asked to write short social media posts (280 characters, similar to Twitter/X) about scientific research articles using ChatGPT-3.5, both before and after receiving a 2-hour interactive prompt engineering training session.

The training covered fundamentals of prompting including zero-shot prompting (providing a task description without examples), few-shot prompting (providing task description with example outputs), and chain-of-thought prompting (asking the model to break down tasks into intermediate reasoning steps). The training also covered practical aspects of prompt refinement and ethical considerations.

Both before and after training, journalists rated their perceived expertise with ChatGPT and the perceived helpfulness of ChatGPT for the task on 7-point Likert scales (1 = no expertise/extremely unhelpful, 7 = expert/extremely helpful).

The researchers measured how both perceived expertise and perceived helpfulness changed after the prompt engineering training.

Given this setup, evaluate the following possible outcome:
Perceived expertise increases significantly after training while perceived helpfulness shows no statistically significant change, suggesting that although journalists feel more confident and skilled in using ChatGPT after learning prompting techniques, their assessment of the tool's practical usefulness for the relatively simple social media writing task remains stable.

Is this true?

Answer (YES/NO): YES